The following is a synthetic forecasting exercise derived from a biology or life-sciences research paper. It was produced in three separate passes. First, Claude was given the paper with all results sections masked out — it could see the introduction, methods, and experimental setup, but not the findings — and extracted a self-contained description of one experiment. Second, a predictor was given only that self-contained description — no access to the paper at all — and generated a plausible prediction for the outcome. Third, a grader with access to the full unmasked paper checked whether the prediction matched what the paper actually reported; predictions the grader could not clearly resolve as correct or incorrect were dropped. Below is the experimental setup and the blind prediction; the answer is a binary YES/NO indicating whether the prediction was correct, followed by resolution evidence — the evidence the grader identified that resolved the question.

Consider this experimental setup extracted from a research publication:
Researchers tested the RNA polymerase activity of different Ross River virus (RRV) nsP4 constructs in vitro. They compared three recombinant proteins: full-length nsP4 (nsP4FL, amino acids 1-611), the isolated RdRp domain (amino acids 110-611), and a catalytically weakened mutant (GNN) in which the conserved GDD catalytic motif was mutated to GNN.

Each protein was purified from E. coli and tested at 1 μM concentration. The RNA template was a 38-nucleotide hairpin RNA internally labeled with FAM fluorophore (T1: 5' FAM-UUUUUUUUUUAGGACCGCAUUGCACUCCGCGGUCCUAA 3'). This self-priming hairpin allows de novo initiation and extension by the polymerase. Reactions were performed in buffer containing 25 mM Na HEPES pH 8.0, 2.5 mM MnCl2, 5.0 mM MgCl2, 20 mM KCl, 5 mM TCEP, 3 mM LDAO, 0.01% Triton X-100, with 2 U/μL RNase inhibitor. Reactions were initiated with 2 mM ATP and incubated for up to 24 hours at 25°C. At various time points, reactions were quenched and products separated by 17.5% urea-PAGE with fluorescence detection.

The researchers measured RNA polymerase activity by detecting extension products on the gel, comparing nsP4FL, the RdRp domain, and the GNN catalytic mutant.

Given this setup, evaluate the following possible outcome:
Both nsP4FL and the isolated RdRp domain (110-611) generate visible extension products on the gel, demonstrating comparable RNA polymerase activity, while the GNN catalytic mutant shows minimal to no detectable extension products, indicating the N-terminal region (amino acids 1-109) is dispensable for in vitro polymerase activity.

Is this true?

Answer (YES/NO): NO